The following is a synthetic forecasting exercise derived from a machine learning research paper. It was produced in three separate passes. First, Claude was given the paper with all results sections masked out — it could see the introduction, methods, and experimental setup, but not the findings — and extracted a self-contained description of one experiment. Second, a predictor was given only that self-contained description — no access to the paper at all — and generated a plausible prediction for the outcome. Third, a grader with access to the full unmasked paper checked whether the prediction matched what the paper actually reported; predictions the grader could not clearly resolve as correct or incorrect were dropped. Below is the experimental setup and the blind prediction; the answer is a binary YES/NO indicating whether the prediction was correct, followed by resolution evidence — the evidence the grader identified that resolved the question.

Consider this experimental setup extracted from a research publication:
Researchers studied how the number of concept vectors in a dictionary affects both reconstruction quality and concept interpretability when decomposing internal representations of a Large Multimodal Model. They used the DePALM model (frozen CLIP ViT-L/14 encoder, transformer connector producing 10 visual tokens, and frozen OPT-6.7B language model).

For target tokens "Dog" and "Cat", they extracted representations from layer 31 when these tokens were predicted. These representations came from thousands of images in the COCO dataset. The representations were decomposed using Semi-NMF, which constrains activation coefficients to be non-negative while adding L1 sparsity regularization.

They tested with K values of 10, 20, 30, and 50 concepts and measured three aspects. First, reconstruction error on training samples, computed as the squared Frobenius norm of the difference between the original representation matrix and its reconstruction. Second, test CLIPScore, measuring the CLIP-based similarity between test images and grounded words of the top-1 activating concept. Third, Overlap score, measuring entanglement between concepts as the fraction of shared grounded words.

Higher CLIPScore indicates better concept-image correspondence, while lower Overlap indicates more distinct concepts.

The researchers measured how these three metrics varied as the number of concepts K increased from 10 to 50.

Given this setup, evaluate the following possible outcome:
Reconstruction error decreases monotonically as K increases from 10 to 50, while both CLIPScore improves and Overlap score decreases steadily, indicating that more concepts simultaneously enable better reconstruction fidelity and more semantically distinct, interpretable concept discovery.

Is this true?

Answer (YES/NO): NO